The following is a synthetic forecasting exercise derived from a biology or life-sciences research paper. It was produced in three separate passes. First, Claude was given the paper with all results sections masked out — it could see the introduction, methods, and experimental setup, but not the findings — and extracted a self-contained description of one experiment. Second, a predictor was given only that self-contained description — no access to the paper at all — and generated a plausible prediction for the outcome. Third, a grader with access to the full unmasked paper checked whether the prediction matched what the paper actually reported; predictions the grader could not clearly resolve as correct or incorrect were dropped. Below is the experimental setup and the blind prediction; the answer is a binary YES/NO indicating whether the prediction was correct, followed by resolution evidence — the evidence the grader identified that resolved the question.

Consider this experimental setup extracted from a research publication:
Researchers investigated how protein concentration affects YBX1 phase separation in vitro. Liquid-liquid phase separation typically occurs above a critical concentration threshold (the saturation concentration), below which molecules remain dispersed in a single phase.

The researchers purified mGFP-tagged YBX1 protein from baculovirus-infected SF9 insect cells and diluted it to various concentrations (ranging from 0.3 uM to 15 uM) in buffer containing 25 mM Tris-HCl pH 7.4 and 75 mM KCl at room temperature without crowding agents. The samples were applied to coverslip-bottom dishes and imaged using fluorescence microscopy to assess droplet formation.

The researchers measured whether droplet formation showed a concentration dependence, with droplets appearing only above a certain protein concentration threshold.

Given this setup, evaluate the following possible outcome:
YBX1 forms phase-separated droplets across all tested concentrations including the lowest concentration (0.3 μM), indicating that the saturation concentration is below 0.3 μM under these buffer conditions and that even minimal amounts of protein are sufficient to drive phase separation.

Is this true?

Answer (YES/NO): NO